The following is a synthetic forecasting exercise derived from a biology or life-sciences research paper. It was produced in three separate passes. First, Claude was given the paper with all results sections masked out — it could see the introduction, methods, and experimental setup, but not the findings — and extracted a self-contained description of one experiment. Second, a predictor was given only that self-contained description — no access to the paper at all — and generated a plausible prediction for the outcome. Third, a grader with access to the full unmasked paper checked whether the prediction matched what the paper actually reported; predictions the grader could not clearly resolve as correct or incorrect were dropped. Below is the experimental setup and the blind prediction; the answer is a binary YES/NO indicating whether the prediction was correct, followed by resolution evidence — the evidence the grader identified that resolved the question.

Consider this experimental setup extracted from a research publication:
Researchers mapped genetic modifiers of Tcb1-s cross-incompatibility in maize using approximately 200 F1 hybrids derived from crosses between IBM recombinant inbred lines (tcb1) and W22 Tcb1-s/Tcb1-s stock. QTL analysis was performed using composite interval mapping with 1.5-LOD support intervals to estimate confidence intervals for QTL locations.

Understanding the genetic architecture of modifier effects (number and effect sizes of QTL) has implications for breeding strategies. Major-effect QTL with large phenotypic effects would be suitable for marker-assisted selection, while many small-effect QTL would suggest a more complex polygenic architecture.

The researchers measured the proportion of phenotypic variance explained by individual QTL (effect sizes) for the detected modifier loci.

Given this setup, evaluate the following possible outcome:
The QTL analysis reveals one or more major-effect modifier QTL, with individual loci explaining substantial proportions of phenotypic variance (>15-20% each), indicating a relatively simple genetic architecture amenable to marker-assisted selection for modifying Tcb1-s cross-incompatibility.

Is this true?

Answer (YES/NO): NO